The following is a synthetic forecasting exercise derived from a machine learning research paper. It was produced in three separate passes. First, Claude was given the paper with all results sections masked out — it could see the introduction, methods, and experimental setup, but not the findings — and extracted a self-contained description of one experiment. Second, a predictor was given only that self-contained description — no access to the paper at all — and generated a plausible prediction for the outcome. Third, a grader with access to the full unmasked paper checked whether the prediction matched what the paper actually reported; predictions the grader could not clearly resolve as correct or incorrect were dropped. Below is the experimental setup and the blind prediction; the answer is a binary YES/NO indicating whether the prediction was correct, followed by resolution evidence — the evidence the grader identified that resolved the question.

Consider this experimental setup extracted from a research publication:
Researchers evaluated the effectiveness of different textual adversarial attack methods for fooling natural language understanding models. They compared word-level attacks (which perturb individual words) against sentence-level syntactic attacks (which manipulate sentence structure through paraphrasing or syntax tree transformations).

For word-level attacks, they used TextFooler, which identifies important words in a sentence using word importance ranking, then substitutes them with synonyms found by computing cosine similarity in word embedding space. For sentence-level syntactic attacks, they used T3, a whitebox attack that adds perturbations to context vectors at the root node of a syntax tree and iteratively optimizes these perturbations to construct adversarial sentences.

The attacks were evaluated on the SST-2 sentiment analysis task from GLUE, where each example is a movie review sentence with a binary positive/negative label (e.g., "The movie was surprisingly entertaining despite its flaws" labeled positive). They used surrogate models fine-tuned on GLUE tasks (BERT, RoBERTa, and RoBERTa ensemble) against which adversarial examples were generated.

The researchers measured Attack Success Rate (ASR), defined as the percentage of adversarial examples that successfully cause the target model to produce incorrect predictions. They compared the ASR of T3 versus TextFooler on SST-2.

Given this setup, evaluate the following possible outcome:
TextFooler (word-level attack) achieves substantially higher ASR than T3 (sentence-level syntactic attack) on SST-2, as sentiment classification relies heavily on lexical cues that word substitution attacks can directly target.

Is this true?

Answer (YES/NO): NO